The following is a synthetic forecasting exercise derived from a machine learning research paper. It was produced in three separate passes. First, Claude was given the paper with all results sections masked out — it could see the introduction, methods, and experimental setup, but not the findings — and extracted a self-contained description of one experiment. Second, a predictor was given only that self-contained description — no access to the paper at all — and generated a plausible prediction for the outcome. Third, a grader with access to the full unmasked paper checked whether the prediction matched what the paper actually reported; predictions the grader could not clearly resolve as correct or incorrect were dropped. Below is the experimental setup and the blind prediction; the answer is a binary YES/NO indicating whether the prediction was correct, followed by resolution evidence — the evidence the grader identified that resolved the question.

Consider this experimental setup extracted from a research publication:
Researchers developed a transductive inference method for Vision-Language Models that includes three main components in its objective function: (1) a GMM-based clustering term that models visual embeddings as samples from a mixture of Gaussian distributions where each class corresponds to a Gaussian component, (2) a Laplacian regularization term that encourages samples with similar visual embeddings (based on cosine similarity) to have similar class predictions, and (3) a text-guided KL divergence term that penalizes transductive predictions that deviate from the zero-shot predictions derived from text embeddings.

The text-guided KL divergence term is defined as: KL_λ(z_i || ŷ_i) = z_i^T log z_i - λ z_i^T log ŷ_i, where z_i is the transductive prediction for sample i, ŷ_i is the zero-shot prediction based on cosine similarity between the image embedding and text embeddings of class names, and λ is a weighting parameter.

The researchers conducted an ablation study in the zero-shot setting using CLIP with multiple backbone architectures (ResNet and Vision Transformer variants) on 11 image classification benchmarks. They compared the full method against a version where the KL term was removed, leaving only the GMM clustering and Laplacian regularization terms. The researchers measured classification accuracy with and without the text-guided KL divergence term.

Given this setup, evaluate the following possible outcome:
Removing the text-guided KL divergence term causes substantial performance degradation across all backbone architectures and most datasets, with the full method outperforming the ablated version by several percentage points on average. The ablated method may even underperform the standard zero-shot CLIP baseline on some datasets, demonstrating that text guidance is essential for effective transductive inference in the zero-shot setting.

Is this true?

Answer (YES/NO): YES